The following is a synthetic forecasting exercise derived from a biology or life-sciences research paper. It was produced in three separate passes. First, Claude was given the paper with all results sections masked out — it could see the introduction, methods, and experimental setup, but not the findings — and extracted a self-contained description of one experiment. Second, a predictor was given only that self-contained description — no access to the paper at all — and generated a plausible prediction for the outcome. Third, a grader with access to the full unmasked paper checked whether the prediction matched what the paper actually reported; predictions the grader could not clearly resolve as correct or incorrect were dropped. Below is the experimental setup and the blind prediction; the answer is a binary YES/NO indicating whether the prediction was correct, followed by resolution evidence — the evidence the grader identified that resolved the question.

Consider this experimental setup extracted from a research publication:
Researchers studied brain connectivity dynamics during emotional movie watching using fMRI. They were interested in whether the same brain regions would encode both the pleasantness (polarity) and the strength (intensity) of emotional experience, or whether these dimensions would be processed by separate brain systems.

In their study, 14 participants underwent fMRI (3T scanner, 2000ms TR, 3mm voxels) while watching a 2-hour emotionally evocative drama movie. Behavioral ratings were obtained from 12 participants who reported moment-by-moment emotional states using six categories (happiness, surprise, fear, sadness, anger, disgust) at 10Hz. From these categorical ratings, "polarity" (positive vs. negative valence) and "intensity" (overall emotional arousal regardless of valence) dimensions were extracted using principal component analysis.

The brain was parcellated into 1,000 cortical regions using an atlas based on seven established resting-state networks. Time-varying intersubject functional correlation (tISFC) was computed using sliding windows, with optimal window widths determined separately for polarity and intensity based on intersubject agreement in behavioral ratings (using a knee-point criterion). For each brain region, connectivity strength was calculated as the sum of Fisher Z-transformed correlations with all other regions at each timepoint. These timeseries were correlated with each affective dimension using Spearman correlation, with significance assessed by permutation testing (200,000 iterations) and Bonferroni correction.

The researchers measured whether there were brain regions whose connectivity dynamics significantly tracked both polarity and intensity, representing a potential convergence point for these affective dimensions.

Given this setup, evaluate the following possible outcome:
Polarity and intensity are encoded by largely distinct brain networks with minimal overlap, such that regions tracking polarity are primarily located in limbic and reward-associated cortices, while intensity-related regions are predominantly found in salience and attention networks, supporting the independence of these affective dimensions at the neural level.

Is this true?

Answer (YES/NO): NO